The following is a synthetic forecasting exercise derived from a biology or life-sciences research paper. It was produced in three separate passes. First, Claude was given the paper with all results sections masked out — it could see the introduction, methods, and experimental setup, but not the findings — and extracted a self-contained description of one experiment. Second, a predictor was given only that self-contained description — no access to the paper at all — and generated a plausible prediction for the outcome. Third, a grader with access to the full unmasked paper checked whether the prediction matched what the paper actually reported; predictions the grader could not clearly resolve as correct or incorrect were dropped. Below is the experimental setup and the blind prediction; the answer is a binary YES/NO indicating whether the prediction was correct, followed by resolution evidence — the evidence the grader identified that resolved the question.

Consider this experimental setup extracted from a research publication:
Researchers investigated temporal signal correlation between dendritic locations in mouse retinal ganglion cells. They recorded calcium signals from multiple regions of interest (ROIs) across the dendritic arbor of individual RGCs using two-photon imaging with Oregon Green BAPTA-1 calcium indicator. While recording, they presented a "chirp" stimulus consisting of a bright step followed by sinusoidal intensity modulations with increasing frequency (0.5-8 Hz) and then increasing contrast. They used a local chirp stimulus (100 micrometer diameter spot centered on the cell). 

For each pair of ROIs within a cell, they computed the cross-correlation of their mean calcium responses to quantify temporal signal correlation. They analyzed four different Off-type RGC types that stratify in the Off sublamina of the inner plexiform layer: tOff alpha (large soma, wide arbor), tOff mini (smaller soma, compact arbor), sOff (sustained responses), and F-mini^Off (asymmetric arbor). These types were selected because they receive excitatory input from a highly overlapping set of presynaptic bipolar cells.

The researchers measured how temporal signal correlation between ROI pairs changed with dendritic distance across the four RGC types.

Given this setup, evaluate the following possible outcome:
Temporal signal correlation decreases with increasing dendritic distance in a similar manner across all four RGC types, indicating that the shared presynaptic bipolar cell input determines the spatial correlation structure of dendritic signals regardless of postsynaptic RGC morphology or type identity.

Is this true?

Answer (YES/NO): NO